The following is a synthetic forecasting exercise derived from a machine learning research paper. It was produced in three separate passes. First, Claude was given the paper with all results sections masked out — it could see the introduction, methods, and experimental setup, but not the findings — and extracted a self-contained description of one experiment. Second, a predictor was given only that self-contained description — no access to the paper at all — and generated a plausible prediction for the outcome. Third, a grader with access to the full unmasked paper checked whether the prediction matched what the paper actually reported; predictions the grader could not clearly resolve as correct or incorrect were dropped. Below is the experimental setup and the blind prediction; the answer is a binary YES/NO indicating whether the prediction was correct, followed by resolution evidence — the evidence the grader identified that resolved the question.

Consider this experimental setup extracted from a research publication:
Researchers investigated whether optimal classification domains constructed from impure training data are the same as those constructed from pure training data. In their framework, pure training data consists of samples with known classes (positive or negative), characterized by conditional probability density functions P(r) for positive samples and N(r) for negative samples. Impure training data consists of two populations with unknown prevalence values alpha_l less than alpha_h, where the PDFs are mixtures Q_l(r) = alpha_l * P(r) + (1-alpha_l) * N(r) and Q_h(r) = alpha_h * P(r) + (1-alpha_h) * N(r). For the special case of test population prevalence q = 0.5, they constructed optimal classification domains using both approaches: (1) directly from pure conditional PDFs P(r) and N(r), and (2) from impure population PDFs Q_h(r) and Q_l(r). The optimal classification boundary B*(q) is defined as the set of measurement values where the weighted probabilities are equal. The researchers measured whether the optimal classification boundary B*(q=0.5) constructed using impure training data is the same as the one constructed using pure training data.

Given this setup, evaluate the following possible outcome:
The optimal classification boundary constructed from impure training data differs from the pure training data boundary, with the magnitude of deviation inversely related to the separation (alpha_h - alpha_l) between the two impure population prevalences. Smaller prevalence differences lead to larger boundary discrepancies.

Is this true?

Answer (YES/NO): NO